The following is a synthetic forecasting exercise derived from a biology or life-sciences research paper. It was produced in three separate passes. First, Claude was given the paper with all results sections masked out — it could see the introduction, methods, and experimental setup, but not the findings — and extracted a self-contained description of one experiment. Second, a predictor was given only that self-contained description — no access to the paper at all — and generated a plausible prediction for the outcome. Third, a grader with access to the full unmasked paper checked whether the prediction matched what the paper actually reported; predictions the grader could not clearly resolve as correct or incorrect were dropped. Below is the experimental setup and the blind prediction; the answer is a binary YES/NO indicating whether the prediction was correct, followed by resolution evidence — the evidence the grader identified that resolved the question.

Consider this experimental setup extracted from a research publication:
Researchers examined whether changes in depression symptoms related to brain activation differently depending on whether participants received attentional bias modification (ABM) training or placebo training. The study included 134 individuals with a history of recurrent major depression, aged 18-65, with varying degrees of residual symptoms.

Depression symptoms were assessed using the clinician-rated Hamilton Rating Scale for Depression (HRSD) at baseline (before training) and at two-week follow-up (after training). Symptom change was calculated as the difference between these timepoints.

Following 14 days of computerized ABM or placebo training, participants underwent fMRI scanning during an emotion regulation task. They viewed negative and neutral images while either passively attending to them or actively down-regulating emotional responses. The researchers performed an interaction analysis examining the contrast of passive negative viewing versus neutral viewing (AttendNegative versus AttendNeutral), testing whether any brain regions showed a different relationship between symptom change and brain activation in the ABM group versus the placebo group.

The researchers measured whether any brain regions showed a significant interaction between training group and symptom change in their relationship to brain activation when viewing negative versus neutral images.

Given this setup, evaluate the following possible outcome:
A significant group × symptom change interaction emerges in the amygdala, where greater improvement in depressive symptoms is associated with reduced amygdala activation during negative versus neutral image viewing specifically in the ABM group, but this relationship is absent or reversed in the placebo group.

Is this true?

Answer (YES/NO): NO